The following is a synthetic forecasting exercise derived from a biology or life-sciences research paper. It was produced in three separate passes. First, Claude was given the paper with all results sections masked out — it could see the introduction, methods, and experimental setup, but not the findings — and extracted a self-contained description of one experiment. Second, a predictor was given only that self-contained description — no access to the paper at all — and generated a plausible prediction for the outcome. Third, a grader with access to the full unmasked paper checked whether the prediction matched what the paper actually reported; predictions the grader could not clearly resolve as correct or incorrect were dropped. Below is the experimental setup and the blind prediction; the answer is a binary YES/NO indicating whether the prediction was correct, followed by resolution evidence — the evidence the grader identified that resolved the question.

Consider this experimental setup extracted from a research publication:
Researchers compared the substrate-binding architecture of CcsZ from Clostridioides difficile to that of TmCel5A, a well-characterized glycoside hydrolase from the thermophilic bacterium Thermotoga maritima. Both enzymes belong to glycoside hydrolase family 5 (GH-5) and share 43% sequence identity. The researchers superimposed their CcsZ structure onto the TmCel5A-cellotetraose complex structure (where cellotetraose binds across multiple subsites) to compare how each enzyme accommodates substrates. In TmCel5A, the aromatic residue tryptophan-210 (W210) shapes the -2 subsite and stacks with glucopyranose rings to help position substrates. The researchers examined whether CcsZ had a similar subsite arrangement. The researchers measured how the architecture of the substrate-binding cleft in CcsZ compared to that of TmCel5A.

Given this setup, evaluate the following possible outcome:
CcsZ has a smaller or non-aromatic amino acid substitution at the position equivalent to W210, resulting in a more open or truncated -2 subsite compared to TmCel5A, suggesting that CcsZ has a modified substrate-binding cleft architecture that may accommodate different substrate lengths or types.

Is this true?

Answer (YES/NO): NO